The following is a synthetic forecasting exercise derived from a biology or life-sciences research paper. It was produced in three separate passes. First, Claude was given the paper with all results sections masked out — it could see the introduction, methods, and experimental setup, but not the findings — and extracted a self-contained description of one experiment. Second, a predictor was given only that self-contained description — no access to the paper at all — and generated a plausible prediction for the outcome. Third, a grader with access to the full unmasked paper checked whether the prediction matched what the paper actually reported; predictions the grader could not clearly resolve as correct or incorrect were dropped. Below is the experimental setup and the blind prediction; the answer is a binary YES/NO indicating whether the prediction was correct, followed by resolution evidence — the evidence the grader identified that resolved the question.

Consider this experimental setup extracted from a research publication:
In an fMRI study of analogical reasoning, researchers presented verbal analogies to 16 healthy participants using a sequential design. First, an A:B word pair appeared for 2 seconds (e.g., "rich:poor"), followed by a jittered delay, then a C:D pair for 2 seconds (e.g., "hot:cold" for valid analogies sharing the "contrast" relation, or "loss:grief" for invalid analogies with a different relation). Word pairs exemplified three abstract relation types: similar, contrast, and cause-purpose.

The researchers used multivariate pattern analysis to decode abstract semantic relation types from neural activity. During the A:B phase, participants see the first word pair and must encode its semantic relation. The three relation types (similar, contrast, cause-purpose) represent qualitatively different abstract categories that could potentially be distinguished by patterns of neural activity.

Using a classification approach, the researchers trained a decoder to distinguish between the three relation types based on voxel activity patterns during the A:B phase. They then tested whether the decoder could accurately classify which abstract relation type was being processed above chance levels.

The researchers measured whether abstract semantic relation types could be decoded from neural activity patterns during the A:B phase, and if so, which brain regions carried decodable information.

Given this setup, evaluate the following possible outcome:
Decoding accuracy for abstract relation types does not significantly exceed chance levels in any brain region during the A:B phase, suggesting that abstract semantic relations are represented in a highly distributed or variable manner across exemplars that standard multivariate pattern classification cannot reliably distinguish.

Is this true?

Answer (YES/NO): NO